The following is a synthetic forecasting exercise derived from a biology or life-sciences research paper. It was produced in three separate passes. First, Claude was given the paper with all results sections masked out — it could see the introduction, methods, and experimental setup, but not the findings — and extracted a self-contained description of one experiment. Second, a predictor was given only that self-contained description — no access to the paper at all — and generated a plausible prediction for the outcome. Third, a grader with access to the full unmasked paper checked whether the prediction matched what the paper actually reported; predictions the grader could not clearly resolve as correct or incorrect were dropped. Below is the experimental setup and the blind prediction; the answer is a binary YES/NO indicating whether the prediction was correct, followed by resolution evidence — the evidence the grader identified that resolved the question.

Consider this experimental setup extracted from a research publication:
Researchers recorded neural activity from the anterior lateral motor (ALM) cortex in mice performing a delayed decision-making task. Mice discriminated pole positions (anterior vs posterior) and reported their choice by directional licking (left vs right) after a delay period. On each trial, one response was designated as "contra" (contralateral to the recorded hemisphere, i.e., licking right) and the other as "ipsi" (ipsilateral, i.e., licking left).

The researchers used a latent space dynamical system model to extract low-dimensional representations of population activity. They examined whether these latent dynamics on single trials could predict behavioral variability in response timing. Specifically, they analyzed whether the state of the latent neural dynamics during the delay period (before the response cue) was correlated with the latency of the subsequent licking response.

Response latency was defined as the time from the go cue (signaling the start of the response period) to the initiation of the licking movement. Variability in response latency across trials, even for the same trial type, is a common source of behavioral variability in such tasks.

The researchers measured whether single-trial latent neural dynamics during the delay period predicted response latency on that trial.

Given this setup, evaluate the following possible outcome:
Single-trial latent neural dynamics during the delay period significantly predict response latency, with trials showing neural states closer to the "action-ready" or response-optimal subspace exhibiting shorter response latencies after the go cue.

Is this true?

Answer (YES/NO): NO